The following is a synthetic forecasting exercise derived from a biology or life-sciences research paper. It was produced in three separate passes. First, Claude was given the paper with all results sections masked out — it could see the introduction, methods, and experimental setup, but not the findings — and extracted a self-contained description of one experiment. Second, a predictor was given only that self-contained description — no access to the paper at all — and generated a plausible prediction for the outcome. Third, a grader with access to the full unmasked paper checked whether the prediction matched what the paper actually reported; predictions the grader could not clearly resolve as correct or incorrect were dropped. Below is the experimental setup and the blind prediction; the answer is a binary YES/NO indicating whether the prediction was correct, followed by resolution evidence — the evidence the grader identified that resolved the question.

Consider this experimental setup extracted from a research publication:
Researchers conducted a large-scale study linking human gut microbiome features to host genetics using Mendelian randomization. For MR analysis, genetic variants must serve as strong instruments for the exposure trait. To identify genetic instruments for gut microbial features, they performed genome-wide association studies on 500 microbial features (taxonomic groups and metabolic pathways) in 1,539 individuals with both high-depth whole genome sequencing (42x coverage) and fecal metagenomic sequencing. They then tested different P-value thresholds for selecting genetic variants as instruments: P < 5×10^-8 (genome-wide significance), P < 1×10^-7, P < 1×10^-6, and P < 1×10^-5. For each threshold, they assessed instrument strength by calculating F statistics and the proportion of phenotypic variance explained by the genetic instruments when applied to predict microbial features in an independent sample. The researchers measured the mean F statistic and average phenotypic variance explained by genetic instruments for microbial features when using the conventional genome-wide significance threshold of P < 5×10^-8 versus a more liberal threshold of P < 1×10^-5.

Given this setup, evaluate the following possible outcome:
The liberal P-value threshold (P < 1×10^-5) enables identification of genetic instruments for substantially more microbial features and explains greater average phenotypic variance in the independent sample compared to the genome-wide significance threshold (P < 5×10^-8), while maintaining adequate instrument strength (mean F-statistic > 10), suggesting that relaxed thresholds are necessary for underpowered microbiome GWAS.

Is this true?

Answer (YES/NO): YES